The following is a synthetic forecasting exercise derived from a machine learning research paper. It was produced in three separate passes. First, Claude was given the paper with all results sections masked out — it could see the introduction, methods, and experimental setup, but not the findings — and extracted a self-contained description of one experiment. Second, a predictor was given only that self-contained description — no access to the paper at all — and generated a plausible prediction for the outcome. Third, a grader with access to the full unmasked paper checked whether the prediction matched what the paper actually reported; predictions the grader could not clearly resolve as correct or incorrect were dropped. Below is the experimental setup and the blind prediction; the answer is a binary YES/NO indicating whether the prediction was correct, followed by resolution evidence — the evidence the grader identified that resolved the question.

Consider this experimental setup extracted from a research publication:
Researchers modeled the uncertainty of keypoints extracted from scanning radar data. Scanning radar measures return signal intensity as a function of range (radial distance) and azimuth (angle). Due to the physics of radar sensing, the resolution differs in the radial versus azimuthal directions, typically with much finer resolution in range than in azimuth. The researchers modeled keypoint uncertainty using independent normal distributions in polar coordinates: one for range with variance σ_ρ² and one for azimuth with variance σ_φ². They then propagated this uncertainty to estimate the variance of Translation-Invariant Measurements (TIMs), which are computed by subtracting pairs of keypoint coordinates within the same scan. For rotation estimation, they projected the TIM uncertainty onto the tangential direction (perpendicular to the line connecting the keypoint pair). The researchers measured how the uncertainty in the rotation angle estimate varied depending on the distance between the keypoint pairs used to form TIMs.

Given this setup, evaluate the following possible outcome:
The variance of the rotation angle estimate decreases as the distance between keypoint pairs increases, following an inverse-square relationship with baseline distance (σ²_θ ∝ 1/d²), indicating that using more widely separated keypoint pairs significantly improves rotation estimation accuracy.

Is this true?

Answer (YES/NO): YES